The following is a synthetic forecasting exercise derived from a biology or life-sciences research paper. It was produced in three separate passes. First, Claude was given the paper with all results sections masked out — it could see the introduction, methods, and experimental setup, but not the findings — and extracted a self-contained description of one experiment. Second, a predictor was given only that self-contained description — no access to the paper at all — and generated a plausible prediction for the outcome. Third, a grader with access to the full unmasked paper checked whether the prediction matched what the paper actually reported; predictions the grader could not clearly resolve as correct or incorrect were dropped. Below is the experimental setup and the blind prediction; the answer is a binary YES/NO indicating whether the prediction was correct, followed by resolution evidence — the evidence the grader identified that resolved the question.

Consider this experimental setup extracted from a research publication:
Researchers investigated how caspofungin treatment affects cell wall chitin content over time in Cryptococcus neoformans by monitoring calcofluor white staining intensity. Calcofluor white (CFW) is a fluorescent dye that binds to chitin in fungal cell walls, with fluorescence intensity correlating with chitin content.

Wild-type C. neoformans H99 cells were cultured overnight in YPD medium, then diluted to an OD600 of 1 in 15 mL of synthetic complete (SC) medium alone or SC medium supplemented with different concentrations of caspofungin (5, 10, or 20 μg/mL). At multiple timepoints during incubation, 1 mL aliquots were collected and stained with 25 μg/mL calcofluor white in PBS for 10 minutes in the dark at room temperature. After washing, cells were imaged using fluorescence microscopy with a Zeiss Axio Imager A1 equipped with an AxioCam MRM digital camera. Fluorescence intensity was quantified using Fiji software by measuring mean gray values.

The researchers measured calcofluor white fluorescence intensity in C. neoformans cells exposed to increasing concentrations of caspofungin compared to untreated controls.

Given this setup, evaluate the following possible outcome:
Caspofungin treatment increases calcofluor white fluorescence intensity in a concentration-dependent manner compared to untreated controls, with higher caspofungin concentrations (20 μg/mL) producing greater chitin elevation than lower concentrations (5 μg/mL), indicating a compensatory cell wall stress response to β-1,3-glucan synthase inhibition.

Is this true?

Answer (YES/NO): YES